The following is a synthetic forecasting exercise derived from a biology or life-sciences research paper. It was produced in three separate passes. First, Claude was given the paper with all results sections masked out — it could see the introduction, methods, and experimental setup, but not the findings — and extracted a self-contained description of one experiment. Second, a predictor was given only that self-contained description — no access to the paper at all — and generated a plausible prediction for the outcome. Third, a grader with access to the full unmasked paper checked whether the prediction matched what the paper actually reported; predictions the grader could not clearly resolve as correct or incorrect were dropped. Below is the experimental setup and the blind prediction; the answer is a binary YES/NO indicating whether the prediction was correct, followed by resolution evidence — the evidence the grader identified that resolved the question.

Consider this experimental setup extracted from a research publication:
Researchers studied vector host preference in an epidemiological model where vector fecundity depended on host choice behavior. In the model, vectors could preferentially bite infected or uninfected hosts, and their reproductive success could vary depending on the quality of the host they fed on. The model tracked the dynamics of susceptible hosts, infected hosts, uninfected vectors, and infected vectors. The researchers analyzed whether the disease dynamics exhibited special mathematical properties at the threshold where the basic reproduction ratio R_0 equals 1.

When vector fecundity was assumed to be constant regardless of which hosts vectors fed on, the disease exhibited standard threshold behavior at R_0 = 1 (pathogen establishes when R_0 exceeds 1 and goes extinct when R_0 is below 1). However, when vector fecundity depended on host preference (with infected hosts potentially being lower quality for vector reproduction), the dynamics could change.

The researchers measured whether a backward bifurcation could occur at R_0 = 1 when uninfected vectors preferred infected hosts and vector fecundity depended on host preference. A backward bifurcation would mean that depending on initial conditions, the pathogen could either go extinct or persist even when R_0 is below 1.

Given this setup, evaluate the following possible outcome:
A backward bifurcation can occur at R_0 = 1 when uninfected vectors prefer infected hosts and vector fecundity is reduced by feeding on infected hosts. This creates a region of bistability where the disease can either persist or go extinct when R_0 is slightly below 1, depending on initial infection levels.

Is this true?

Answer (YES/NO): YES